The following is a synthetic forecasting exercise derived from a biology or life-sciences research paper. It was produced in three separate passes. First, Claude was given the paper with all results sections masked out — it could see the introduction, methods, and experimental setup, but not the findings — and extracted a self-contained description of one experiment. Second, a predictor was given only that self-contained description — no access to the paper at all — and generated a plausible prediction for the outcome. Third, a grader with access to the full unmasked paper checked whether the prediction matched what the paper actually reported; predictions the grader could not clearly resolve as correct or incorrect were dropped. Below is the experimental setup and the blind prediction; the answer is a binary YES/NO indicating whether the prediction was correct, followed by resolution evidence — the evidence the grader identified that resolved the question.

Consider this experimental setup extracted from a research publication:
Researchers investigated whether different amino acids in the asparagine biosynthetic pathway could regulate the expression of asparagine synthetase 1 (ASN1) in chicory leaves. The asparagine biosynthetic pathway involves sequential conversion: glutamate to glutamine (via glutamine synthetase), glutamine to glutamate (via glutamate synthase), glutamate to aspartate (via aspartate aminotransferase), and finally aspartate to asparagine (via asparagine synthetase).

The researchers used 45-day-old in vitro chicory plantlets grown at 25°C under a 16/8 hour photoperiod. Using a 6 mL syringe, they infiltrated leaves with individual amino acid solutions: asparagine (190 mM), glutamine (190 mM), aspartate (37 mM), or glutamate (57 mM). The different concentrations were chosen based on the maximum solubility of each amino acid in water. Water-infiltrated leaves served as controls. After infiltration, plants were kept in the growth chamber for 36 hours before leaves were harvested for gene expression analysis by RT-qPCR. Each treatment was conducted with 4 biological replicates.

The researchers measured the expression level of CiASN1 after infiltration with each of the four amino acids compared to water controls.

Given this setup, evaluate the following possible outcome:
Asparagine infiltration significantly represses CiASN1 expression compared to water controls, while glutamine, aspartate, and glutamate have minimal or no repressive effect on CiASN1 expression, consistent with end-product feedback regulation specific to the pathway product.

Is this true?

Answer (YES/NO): NO